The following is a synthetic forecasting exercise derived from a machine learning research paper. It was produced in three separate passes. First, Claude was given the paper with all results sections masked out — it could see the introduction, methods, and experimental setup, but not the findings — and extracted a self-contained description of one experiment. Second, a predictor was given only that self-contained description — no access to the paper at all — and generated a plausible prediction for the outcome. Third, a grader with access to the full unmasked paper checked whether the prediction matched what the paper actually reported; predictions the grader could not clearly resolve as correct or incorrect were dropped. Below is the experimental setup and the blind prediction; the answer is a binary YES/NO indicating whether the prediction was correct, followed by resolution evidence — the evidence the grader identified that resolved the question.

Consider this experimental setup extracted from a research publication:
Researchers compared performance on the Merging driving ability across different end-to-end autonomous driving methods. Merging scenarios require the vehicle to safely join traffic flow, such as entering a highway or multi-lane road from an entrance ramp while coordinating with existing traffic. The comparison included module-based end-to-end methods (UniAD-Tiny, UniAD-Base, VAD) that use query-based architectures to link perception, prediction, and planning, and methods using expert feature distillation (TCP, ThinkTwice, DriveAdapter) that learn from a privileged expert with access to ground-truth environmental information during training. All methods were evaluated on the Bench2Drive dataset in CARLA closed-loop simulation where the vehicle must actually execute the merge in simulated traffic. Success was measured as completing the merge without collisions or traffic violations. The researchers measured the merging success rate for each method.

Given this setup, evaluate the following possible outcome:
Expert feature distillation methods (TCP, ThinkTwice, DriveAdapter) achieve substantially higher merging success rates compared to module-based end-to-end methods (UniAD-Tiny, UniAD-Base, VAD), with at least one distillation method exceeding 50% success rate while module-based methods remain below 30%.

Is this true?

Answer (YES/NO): NO